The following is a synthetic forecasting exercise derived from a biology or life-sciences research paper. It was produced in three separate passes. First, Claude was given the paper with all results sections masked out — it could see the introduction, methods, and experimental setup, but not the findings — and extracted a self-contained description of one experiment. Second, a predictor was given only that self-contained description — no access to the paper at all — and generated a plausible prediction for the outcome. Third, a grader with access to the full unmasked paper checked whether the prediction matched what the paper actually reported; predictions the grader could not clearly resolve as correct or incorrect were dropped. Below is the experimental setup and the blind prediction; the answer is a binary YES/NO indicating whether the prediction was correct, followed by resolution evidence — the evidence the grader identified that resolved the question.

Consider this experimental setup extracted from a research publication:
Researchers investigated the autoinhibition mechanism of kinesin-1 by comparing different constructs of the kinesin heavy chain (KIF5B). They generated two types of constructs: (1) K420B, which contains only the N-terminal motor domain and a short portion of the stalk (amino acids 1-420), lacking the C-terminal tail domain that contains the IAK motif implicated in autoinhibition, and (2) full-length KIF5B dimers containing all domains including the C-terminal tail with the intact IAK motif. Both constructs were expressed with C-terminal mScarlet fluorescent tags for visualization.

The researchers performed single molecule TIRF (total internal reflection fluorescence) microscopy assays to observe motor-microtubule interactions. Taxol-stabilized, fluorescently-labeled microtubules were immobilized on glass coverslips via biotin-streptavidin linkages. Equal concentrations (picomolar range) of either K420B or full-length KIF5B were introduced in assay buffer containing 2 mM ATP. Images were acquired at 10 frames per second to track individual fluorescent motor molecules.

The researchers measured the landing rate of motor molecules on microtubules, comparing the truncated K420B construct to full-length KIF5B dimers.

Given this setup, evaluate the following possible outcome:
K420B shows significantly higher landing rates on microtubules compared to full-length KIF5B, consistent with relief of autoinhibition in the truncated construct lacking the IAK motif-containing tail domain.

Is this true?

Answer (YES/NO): YES